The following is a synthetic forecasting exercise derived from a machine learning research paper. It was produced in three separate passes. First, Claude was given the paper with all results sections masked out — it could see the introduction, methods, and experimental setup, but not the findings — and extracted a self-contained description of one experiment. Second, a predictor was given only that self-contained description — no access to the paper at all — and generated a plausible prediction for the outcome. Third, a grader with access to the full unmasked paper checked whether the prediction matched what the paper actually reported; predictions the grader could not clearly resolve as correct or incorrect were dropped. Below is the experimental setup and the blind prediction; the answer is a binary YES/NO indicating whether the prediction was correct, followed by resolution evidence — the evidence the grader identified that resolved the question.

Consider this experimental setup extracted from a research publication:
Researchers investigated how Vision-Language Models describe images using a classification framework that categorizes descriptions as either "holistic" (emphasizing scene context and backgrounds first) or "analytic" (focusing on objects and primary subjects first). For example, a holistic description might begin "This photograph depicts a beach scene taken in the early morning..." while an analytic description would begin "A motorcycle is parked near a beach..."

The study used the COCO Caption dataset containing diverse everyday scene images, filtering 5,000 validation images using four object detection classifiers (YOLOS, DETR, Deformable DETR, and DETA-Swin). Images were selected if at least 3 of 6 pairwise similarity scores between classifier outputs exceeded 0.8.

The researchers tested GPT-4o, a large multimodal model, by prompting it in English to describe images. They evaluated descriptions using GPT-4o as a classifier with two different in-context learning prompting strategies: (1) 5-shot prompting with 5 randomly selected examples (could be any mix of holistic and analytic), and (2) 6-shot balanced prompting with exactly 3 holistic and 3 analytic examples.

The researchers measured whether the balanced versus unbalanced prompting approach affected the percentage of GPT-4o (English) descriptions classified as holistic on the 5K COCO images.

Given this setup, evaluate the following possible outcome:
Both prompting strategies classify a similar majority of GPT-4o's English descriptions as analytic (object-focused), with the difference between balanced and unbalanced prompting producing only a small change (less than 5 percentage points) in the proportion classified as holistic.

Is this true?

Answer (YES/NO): YES